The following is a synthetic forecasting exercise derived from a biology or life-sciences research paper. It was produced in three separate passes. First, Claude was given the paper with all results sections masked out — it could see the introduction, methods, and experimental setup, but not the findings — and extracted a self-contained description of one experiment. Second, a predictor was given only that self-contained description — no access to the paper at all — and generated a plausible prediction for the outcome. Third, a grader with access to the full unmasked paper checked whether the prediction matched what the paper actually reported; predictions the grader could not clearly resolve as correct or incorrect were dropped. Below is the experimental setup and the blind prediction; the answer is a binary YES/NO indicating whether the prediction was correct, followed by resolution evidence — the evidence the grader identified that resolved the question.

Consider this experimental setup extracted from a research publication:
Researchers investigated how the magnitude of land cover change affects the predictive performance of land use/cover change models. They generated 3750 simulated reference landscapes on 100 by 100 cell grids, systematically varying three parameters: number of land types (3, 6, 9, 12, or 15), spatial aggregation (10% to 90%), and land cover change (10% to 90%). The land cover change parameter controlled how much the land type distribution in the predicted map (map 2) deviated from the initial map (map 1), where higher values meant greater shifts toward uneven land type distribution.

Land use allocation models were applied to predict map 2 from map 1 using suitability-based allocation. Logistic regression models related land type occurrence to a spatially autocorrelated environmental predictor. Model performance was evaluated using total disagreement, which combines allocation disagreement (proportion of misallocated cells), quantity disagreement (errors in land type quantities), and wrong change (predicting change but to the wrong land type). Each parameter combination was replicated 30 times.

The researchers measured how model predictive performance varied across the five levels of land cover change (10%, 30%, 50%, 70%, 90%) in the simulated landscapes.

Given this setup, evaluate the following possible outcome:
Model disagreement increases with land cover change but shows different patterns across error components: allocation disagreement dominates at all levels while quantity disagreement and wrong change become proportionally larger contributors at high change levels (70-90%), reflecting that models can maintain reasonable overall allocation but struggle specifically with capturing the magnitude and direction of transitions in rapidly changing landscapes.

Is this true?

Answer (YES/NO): NO